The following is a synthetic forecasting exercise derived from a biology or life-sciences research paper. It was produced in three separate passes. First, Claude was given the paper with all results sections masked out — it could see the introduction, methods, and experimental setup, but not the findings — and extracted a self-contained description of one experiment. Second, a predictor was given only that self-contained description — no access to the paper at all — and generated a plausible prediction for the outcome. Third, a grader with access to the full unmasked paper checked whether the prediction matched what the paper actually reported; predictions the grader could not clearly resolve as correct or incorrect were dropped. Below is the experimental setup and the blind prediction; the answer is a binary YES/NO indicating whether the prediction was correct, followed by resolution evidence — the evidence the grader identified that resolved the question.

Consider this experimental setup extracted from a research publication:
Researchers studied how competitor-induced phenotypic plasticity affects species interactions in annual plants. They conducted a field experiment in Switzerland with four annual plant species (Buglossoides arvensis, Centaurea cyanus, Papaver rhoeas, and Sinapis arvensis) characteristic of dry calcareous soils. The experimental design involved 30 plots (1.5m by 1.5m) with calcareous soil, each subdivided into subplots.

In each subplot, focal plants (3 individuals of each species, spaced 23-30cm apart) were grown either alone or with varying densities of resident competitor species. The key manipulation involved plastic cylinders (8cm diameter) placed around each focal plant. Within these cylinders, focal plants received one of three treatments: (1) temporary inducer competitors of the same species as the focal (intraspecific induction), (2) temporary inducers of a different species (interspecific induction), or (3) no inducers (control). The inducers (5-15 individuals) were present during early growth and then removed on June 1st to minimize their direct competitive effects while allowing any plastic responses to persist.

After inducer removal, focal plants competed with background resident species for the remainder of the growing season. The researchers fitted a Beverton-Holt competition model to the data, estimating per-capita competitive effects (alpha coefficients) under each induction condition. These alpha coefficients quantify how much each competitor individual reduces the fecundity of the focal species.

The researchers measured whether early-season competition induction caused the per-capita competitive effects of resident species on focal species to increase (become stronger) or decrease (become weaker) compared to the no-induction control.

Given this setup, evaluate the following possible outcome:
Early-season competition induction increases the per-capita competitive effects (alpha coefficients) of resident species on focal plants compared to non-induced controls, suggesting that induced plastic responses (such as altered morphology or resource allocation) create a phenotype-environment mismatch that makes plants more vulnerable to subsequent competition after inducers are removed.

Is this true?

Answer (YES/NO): YES